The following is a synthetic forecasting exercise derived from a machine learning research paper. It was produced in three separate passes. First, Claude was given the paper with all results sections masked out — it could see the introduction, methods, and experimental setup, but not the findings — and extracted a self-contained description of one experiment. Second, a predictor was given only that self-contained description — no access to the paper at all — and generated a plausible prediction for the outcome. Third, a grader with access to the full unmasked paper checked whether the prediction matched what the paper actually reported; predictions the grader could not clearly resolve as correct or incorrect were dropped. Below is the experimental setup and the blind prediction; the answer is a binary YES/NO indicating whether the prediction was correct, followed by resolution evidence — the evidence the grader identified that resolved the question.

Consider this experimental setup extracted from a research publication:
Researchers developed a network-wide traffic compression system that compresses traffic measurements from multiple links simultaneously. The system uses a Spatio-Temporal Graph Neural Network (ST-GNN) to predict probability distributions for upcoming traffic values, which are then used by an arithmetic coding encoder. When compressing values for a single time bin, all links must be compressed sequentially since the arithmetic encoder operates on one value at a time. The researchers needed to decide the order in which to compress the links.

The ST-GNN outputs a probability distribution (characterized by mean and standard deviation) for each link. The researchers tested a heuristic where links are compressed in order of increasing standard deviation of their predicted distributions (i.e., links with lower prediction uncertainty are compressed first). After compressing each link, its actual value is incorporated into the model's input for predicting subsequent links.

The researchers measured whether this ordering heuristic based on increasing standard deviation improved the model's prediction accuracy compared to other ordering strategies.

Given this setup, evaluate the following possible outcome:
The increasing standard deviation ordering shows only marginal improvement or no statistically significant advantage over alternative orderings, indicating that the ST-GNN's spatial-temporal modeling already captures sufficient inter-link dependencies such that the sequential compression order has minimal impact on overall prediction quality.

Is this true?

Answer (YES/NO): NO